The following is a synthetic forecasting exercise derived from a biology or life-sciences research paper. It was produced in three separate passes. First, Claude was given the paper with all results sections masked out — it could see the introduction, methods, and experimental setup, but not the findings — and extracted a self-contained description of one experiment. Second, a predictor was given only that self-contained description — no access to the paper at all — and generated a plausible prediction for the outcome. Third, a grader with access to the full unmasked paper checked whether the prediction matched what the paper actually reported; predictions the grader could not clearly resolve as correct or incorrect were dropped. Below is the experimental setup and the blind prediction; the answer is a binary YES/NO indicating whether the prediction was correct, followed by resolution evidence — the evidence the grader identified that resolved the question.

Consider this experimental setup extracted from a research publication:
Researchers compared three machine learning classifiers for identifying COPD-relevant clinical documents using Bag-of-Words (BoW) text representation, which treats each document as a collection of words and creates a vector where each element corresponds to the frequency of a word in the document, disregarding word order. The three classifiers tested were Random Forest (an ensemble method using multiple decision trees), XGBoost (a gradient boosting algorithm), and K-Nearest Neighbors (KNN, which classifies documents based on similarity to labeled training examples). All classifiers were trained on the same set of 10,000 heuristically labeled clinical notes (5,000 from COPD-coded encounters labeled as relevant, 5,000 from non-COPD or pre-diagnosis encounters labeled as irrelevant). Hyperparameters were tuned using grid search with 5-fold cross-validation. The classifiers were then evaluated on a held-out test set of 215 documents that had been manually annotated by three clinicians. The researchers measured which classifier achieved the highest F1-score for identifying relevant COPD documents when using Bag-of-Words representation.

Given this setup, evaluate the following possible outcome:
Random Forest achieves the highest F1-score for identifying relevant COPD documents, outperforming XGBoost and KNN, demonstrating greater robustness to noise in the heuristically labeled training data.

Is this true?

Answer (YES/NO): YES